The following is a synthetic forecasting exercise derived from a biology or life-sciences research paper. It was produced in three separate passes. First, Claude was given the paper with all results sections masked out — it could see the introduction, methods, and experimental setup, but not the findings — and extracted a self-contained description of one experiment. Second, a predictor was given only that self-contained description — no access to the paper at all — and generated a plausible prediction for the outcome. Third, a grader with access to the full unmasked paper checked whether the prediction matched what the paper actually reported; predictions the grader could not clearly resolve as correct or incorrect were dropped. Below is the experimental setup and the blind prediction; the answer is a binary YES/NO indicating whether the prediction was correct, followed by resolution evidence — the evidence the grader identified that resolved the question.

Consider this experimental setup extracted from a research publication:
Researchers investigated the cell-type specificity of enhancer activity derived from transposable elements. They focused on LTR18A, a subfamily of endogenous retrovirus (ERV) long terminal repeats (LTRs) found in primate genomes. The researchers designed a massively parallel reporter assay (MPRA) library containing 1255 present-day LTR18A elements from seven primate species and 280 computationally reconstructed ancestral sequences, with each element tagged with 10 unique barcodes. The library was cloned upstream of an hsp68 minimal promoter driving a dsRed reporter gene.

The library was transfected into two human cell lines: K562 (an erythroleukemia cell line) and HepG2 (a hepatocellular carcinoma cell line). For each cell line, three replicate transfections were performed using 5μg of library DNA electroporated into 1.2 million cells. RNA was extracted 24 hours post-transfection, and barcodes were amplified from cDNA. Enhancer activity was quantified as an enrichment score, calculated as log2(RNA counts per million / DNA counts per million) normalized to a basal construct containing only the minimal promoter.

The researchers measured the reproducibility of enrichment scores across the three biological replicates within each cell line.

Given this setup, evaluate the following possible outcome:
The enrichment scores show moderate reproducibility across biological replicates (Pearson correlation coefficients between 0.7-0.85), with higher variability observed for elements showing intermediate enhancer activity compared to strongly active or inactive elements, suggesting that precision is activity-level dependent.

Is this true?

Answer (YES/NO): NO